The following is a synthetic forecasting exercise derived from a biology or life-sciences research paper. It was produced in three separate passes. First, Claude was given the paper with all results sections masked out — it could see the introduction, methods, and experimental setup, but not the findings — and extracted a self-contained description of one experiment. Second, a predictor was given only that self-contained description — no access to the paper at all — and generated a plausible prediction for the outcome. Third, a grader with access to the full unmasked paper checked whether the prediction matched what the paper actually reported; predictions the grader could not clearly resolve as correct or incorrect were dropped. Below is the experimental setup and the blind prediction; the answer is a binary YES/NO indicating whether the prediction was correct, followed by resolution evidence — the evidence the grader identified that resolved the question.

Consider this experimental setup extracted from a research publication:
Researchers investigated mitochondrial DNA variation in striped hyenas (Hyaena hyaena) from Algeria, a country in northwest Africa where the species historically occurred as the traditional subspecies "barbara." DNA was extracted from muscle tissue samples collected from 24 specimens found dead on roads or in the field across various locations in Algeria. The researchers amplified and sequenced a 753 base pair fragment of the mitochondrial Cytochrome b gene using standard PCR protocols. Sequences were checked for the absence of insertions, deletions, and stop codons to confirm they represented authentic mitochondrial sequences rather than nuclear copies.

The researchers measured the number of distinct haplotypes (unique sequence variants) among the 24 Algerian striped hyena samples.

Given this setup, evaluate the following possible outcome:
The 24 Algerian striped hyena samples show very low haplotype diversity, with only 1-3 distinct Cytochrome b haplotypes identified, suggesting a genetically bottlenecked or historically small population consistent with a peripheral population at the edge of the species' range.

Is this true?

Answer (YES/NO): YES